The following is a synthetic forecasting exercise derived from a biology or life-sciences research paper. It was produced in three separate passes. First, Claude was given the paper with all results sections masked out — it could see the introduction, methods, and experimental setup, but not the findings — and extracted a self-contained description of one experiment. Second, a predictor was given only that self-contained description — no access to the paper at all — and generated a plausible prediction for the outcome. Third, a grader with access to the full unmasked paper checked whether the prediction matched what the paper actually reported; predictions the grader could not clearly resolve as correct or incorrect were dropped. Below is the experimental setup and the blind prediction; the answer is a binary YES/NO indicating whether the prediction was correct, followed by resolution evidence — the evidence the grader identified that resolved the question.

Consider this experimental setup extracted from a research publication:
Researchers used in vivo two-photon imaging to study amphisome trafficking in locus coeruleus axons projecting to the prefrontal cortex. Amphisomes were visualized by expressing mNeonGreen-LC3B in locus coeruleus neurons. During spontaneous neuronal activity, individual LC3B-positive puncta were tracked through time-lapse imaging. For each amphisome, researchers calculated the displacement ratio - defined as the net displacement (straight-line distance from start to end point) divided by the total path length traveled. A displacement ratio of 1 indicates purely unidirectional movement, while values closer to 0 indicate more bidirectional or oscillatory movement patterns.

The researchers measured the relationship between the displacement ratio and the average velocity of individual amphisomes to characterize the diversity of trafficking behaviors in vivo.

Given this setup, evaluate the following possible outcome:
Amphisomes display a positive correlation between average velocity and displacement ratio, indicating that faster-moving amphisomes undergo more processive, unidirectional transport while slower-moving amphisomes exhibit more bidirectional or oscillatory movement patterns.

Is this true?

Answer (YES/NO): NO